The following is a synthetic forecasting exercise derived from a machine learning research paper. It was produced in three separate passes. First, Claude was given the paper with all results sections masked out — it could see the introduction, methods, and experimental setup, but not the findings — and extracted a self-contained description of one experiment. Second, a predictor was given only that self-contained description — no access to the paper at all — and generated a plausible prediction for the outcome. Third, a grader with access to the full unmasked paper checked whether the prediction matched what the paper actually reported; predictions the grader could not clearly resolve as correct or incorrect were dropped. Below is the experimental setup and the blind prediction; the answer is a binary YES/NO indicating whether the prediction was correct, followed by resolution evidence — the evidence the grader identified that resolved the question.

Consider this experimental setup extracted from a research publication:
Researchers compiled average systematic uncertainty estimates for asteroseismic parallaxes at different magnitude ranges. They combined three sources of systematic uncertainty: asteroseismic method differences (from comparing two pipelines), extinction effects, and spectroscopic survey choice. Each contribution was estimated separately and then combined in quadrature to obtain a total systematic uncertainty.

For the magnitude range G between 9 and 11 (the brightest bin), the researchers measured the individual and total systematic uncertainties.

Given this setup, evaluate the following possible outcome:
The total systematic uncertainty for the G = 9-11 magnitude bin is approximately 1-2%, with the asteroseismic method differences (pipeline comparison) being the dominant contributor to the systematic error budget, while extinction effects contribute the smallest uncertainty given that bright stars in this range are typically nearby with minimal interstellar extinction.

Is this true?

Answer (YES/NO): NO